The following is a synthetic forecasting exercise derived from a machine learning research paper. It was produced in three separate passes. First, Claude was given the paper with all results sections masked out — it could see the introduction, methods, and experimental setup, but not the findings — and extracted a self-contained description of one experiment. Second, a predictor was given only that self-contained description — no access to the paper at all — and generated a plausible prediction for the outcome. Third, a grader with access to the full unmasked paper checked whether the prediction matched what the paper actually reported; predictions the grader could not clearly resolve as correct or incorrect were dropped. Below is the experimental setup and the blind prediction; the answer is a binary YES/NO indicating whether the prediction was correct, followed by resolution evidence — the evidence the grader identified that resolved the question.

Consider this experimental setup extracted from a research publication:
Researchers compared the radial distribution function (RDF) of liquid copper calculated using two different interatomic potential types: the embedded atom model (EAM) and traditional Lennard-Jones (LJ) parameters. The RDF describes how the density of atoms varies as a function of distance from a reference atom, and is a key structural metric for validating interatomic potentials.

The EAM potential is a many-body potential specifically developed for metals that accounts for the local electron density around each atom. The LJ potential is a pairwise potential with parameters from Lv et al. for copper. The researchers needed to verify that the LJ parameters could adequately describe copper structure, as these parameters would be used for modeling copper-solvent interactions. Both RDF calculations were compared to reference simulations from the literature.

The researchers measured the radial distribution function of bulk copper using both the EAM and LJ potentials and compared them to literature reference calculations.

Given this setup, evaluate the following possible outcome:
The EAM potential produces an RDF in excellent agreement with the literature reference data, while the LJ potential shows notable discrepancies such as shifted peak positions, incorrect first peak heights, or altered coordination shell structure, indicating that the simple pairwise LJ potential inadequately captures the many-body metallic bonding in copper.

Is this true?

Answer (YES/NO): NO